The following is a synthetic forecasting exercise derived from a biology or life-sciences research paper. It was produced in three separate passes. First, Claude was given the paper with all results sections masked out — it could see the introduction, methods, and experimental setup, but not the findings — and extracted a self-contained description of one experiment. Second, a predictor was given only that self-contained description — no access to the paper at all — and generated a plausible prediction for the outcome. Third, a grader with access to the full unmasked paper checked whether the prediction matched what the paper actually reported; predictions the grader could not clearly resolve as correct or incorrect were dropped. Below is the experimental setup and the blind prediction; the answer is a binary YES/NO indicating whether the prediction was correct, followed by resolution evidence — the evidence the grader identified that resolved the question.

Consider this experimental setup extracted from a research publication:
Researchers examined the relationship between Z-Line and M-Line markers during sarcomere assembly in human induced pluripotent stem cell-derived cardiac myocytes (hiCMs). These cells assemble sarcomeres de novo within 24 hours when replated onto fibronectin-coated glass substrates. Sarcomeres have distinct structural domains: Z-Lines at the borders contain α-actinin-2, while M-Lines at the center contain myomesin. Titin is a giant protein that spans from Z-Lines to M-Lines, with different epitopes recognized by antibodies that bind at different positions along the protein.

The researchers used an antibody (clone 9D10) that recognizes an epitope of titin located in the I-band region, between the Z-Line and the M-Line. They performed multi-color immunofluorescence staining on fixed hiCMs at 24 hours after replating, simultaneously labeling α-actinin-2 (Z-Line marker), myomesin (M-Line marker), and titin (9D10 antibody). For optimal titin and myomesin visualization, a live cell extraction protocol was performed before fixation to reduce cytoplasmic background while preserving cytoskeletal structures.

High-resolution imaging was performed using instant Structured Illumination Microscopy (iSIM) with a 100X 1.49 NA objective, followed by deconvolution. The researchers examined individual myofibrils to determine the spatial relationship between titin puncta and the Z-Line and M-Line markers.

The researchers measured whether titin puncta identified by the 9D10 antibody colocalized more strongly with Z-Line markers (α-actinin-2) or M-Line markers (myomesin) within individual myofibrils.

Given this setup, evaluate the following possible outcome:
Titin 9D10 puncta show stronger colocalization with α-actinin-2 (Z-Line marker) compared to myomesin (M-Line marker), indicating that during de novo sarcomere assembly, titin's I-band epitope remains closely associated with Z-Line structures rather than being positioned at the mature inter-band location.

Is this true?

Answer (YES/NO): YES